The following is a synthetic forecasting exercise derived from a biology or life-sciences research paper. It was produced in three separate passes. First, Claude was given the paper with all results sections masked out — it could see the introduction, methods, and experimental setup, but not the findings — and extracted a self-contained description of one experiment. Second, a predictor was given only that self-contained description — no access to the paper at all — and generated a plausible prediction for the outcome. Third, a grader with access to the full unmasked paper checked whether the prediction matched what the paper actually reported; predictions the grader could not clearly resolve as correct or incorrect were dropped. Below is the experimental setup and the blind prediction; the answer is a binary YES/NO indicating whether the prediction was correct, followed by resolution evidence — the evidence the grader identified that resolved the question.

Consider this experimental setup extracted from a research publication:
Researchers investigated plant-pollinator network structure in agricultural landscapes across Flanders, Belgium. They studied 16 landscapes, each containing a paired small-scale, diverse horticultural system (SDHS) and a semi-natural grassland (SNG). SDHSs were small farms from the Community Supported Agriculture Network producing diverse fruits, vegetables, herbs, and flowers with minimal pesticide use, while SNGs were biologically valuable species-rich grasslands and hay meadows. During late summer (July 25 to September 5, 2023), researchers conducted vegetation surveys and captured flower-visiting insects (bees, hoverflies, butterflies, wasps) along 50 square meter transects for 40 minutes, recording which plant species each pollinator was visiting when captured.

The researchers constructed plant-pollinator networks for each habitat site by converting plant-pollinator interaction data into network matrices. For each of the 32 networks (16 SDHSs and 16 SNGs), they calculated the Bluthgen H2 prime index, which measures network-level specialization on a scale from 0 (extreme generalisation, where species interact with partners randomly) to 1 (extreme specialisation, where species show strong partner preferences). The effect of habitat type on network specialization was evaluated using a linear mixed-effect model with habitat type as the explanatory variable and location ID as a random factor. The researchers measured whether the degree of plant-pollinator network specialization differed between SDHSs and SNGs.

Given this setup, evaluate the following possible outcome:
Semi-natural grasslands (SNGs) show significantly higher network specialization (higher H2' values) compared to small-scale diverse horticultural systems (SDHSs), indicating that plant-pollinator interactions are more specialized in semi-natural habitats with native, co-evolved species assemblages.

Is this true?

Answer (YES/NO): YES